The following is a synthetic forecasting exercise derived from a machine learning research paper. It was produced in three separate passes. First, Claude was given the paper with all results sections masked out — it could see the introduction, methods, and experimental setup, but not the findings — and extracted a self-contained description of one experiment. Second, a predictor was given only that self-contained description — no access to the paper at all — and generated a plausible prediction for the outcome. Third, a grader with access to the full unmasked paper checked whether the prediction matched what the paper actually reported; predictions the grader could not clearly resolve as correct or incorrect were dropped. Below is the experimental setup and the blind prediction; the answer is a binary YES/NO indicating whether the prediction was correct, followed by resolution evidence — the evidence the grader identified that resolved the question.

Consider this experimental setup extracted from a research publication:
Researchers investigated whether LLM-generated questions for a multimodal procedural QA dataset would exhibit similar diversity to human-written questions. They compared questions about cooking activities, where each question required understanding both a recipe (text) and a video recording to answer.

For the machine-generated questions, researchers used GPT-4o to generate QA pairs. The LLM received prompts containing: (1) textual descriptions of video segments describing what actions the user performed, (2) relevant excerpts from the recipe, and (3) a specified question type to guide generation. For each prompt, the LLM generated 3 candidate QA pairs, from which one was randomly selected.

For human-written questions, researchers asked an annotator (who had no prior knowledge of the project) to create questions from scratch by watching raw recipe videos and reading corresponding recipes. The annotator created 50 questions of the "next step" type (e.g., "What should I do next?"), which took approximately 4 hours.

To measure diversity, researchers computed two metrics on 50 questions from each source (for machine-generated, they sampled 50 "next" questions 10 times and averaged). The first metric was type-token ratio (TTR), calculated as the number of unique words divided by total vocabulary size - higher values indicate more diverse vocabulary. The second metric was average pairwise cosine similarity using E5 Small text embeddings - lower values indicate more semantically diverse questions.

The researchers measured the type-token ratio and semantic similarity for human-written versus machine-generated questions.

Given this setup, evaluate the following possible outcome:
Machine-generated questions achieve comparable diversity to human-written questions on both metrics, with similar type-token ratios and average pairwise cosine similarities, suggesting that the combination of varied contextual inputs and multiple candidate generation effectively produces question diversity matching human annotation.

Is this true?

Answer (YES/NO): YES